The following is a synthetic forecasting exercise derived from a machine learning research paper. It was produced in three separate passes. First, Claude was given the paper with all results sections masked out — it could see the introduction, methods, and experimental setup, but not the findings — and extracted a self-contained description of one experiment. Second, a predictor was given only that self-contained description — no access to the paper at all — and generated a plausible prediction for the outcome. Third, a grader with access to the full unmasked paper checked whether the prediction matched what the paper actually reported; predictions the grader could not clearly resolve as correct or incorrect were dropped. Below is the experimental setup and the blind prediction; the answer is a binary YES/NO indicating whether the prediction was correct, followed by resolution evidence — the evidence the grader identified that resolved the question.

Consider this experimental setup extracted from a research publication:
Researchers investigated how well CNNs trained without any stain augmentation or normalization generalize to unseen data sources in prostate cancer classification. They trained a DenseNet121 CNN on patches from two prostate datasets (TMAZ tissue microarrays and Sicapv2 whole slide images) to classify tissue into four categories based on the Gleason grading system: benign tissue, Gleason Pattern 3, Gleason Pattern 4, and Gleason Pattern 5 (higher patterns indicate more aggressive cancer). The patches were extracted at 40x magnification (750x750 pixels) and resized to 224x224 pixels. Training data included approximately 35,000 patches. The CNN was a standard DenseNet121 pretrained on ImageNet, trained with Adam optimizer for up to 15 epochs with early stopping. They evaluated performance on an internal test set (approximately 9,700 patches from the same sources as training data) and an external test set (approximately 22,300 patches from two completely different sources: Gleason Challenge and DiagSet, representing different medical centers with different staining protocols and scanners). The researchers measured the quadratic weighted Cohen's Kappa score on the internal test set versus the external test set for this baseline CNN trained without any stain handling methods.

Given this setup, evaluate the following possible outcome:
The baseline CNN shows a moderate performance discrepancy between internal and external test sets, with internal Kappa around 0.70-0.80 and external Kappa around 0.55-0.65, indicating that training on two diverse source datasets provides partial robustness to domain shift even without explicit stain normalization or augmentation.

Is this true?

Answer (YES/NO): NO